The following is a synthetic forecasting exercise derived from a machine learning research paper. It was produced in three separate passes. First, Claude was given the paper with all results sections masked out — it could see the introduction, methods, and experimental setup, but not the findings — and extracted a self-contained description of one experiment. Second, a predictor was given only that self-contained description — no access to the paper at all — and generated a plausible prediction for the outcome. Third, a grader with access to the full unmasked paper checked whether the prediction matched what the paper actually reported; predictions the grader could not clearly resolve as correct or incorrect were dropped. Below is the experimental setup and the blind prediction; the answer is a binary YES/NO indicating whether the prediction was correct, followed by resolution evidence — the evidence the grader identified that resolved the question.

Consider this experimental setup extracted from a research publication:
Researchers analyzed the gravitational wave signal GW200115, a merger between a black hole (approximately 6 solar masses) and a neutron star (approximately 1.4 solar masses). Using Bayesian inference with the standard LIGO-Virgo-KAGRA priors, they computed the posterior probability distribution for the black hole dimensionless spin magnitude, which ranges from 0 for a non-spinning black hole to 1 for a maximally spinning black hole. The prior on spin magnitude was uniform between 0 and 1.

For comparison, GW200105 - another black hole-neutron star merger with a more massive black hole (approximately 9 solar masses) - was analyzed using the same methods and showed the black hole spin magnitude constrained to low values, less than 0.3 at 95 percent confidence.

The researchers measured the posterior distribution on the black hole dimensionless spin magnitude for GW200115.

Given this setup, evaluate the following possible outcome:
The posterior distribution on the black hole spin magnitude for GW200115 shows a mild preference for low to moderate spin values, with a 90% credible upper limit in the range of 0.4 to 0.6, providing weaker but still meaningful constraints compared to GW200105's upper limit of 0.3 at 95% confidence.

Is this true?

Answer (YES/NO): NO